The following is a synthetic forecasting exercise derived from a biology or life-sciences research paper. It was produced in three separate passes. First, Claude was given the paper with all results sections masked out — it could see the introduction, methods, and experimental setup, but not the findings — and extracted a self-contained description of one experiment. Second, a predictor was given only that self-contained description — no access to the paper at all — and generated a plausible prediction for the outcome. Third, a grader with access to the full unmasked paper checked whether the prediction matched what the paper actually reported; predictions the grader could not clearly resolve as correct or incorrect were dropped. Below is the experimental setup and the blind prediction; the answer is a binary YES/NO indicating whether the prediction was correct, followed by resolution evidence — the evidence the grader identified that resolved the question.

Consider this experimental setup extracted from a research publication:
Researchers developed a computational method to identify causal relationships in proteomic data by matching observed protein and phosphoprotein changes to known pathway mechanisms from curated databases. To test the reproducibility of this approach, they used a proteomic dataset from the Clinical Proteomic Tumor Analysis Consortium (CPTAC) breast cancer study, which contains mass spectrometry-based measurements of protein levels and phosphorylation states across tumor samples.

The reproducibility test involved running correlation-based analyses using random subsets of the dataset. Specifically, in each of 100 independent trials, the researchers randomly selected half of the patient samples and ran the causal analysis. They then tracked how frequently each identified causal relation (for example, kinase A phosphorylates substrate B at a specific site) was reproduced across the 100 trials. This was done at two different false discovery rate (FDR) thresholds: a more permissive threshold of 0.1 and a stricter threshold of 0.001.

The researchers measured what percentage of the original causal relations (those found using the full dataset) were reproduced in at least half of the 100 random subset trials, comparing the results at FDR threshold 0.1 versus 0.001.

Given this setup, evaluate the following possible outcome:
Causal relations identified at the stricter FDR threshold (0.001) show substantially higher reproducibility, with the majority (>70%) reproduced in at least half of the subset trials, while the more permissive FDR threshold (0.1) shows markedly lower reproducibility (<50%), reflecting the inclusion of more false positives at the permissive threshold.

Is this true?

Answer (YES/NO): NO